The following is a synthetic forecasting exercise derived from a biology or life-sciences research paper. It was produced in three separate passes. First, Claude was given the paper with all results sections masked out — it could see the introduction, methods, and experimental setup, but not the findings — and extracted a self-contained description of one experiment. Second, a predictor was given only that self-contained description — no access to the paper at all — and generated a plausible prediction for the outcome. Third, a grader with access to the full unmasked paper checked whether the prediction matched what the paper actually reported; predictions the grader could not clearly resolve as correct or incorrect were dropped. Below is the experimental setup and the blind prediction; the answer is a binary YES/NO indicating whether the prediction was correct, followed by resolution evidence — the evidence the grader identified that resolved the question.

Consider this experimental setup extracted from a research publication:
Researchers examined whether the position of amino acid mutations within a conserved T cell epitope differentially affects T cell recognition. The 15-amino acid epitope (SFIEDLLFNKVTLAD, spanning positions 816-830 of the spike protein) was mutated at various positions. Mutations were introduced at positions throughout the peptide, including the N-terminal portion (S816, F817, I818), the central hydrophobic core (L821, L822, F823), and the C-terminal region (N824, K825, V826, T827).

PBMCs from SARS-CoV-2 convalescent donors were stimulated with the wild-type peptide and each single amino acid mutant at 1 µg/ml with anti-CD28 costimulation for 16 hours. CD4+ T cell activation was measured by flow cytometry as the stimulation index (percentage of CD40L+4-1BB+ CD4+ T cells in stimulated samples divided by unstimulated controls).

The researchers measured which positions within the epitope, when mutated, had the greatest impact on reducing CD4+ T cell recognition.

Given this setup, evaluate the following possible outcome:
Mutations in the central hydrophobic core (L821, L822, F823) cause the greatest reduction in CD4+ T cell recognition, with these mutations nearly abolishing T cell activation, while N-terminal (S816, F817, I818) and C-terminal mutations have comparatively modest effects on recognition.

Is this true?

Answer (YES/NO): NO